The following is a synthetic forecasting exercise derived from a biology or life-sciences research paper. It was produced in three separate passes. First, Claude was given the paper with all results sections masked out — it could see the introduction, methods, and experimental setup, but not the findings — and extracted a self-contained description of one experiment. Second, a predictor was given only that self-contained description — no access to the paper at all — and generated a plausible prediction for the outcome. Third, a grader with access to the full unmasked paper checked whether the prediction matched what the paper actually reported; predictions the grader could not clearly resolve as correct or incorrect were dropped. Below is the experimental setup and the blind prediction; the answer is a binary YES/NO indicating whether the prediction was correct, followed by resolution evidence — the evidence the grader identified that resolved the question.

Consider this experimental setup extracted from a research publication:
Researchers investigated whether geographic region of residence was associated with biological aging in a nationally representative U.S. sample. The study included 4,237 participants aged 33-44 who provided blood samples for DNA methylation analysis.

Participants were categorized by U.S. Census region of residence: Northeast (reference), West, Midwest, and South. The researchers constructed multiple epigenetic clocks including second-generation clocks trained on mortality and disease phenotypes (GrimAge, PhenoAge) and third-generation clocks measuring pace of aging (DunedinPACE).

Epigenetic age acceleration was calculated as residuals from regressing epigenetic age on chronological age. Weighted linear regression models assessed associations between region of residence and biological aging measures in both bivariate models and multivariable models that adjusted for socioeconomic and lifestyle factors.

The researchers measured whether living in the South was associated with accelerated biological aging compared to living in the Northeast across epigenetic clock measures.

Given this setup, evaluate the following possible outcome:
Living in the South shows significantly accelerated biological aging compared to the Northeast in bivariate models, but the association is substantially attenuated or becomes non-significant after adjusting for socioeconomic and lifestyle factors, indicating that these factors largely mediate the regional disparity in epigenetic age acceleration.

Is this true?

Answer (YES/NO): NO